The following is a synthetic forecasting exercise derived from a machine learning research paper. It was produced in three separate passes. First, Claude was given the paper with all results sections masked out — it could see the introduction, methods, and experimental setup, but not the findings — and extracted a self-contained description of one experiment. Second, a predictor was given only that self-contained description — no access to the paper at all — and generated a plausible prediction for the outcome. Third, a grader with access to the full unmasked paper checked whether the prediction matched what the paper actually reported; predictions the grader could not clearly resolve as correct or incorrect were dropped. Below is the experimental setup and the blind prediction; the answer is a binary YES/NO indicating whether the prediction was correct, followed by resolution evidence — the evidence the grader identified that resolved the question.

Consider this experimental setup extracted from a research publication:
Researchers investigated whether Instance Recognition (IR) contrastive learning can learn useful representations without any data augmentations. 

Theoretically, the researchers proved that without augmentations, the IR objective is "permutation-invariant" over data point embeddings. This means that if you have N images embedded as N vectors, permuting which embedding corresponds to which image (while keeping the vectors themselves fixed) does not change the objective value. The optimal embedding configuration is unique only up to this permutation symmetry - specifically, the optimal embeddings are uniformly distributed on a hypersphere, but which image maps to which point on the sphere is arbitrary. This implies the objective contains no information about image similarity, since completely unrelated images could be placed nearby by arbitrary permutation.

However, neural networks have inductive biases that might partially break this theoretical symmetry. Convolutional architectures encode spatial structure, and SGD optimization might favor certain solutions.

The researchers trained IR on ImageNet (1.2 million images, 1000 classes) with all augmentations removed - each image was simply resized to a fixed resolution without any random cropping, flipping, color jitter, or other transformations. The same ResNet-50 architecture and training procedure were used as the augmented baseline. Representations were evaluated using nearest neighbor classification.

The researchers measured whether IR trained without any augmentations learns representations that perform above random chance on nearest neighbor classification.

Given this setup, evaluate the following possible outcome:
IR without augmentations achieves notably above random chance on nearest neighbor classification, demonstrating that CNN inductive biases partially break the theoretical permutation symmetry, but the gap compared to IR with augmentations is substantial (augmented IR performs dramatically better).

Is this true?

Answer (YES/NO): YES